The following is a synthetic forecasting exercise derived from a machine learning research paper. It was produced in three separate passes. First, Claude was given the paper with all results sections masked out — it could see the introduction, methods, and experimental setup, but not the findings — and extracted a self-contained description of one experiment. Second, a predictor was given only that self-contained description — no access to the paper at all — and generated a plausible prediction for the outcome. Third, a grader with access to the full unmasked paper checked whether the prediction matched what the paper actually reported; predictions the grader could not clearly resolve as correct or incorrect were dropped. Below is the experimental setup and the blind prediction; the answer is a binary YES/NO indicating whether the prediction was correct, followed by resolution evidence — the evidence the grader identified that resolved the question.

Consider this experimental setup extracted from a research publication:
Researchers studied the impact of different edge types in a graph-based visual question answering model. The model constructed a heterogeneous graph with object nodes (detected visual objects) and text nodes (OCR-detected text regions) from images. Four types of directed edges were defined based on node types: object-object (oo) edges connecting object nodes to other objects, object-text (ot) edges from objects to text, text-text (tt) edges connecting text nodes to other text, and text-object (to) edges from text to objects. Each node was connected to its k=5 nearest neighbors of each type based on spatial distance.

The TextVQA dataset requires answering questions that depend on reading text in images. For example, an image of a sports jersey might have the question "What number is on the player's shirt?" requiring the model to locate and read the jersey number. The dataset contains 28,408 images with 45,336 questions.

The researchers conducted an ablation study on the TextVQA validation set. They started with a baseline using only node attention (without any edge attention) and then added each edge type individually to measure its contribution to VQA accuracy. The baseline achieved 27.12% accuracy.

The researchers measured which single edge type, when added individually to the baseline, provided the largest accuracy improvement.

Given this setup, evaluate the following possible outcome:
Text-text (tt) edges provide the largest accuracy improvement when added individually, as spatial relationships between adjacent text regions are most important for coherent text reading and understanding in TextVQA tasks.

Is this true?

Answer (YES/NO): NO